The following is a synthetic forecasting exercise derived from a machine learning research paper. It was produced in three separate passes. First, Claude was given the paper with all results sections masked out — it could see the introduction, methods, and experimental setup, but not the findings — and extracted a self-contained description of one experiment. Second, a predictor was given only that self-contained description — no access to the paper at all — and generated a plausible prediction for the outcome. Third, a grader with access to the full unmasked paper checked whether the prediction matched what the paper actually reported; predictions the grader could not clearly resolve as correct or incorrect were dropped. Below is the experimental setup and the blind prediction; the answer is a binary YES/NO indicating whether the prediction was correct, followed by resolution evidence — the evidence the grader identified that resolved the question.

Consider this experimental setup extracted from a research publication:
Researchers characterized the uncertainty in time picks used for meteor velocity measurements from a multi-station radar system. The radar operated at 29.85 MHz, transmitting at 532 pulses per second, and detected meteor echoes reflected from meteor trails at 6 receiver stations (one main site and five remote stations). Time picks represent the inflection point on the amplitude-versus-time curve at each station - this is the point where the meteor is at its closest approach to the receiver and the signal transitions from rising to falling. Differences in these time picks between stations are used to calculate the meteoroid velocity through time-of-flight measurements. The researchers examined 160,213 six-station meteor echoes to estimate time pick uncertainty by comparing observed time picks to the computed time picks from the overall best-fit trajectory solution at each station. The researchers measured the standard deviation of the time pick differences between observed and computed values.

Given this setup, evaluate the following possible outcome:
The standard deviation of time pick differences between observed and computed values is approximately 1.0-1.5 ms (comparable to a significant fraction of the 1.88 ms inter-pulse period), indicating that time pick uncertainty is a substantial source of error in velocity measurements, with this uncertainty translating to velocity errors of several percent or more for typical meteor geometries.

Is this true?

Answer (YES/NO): NO